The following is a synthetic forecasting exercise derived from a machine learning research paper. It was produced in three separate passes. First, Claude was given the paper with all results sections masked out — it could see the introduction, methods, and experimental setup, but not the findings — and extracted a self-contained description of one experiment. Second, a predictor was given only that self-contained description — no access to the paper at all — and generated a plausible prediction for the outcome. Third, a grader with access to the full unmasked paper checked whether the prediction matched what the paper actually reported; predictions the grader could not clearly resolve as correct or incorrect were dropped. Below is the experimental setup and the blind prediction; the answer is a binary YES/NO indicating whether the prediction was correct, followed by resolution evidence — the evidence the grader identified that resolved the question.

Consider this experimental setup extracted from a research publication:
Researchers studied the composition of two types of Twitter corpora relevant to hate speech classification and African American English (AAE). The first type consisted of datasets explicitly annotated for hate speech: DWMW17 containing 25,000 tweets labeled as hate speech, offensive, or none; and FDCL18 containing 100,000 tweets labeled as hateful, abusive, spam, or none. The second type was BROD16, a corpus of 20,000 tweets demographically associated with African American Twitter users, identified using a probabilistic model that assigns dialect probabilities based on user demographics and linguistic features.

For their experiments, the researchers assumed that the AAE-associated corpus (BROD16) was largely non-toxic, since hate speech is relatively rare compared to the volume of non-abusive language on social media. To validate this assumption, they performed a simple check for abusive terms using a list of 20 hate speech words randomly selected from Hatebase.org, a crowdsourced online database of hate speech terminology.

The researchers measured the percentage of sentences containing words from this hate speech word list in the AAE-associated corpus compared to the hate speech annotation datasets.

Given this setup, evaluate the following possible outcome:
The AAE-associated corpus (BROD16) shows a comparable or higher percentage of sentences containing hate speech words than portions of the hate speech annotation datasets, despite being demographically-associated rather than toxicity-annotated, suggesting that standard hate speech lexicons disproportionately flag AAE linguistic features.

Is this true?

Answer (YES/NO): NO